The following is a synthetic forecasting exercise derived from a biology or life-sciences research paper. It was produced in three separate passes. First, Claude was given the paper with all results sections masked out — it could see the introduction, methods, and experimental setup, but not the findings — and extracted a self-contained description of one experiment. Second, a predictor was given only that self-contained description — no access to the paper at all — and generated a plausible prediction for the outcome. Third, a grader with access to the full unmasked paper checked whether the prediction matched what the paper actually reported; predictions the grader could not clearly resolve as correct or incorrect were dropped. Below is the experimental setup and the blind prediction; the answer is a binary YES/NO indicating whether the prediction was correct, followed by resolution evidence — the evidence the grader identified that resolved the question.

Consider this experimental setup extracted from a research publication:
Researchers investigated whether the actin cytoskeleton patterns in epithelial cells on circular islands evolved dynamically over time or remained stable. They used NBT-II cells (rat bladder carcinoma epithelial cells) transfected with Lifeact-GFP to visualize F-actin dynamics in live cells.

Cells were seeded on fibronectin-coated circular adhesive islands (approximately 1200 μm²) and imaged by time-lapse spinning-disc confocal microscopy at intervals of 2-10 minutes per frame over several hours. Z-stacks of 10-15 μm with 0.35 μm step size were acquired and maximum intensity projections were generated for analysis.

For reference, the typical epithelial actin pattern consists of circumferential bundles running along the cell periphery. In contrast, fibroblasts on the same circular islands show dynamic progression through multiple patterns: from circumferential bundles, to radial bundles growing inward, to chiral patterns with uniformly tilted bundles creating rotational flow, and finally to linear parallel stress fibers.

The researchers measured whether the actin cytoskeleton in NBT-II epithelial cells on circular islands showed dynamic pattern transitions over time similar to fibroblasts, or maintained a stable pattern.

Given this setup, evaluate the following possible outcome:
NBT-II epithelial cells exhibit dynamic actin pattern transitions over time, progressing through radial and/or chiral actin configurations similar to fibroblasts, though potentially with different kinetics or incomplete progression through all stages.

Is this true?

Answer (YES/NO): NO